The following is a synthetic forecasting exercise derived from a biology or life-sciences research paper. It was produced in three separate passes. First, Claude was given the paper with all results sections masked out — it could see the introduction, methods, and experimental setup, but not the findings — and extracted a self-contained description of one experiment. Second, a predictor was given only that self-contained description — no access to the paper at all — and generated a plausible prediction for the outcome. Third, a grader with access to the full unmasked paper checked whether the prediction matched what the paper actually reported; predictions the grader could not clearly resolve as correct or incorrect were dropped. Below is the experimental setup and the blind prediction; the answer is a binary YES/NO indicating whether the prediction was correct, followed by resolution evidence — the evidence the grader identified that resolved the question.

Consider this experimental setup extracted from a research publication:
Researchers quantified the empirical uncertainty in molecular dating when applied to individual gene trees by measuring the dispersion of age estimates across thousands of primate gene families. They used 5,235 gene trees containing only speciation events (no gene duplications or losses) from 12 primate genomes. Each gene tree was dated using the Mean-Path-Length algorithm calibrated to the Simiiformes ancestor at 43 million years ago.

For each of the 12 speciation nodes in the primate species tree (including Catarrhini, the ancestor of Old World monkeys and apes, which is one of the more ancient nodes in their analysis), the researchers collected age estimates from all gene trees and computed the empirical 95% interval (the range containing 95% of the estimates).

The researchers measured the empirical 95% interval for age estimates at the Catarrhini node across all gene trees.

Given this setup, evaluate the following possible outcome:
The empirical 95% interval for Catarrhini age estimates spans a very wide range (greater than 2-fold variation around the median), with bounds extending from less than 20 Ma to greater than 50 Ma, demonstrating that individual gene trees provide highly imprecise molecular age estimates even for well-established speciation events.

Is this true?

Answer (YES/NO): NO